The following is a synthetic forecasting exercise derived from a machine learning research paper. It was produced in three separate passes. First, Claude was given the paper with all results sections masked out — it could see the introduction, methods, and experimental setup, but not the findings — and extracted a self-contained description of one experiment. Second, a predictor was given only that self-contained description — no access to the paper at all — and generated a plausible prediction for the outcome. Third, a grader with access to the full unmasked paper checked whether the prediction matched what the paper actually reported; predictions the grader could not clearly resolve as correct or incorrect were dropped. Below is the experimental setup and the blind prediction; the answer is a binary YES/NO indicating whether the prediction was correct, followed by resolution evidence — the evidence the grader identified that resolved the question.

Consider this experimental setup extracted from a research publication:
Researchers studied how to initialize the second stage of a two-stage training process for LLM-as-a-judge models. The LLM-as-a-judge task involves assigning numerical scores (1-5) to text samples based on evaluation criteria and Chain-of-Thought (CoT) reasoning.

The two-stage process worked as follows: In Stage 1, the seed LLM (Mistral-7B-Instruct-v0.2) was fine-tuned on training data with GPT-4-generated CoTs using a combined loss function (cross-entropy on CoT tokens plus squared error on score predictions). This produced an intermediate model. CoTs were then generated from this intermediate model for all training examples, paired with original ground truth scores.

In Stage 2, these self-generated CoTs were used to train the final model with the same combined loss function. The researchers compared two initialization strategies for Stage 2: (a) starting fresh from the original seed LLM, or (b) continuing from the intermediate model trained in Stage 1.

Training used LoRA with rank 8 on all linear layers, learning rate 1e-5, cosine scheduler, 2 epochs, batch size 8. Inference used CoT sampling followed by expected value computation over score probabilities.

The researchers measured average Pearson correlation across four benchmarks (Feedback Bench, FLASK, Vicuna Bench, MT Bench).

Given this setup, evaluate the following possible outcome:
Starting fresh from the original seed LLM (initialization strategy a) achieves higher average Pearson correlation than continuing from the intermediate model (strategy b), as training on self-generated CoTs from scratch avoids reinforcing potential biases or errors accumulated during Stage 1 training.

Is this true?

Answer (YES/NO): YES